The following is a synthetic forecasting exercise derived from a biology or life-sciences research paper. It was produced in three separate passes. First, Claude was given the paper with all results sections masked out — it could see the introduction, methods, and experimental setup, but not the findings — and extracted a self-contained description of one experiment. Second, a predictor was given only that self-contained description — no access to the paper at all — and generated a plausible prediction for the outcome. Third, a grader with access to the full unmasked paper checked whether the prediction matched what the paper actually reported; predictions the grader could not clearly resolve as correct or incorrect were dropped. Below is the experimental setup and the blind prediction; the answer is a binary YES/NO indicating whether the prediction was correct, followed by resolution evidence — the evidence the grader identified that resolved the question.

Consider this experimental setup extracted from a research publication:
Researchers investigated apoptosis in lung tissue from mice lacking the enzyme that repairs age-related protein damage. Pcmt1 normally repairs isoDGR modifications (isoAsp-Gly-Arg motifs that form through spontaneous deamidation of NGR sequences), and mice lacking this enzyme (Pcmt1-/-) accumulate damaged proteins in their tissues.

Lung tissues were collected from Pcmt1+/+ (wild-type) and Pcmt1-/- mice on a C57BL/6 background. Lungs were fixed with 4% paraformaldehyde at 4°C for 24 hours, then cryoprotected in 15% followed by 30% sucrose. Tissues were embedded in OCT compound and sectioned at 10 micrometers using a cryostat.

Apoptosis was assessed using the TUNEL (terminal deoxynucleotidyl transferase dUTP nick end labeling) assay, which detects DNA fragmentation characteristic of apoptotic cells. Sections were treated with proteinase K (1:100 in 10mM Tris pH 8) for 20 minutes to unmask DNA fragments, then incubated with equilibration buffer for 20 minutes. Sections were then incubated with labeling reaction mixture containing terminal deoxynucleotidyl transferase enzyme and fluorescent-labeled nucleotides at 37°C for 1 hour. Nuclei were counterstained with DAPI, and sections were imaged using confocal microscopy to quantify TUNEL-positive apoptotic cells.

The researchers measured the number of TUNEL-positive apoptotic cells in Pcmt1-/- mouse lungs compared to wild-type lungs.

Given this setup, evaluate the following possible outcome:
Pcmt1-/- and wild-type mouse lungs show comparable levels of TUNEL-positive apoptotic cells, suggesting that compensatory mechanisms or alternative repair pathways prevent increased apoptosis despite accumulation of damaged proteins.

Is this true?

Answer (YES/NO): NO